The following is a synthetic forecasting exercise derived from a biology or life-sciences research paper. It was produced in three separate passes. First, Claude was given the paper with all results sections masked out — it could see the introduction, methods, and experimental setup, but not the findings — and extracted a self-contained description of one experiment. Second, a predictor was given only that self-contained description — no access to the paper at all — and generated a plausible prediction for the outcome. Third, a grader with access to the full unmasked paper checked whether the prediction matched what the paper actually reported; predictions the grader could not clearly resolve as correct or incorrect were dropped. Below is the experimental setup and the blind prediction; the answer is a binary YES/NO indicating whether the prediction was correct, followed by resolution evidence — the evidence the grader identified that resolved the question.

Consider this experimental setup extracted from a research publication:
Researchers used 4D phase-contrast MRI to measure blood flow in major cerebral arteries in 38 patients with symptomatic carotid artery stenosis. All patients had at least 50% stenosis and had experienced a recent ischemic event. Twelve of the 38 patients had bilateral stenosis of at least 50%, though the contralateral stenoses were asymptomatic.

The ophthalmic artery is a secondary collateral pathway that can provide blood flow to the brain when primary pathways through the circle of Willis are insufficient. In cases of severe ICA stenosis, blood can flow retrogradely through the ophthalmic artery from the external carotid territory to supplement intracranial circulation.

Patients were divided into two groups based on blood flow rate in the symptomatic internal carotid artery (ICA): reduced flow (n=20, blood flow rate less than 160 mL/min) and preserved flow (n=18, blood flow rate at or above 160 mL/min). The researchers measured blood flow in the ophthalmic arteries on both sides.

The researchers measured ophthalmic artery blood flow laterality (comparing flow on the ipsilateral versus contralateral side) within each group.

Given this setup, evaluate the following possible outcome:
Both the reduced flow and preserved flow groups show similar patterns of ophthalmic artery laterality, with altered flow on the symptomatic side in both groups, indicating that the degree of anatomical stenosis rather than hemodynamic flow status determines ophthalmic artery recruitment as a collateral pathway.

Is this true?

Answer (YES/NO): NO